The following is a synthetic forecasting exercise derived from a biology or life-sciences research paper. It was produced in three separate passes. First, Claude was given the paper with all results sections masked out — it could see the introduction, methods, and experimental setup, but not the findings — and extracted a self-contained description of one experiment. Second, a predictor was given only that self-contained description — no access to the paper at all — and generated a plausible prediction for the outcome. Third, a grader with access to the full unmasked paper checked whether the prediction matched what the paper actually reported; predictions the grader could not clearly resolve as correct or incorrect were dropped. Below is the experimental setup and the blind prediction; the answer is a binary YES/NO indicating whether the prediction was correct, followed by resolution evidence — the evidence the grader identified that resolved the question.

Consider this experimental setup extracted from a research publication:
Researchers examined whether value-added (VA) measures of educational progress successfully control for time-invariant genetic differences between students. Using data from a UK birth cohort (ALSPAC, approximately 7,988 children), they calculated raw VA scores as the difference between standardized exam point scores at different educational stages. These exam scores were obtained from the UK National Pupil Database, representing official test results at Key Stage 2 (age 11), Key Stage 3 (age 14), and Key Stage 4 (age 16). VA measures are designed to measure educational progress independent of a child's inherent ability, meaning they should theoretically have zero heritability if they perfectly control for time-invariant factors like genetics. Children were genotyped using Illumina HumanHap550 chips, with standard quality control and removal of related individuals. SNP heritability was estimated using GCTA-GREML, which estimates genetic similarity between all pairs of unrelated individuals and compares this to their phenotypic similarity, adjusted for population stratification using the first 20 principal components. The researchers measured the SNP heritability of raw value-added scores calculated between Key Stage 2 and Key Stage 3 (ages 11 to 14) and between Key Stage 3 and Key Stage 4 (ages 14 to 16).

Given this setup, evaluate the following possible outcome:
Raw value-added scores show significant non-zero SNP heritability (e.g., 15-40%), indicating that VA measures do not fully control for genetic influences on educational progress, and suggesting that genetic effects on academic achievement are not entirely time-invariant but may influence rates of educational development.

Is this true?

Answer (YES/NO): NO